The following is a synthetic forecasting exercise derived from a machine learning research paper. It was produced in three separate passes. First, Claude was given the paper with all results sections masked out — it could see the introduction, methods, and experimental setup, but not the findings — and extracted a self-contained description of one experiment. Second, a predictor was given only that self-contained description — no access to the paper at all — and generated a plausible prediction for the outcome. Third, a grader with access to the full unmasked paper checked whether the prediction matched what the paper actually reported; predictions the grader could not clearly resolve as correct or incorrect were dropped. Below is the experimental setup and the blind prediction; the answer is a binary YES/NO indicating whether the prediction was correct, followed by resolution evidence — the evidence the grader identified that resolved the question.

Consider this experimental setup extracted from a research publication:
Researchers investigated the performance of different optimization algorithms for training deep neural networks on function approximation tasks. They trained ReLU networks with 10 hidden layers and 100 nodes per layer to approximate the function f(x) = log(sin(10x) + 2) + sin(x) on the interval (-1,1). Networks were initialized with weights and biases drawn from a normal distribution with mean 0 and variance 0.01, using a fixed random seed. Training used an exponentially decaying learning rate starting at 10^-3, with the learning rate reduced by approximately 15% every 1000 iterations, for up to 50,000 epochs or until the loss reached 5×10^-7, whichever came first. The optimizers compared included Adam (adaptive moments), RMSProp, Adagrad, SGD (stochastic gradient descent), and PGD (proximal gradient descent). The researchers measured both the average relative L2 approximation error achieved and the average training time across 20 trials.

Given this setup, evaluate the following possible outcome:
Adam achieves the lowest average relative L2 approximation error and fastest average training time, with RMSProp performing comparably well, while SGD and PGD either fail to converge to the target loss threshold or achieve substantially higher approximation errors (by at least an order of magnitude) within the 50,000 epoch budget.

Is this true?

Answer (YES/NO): YES